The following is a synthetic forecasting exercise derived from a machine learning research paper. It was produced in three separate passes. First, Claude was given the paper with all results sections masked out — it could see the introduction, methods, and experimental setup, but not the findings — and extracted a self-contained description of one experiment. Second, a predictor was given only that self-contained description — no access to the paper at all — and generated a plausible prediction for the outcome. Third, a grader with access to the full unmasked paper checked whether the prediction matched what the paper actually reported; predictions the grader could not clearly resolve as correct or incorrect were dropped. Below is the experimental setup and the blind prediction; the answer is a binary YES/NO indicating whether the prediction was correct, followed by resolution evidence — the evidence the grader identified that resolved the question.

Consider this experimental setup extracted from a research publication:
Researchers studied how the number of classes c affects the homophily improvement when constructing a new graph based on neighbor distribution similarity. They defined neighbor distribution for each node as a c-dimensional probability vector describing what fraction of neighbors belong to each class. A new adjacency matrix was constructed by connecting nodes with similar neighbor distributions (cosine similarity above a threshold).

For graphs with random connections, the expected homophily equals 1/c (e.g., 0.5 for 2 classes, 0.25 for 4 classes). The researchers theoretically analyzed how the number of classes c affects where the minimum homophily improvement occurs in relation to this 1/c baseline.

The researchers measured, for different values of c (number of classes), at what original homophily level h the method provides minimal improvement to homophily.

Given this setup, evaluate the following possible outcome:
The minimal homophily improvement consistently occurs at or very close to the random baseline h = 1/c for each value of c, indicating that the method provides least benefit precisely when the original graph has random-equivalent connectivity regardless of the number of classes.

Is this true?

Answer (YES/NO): YES